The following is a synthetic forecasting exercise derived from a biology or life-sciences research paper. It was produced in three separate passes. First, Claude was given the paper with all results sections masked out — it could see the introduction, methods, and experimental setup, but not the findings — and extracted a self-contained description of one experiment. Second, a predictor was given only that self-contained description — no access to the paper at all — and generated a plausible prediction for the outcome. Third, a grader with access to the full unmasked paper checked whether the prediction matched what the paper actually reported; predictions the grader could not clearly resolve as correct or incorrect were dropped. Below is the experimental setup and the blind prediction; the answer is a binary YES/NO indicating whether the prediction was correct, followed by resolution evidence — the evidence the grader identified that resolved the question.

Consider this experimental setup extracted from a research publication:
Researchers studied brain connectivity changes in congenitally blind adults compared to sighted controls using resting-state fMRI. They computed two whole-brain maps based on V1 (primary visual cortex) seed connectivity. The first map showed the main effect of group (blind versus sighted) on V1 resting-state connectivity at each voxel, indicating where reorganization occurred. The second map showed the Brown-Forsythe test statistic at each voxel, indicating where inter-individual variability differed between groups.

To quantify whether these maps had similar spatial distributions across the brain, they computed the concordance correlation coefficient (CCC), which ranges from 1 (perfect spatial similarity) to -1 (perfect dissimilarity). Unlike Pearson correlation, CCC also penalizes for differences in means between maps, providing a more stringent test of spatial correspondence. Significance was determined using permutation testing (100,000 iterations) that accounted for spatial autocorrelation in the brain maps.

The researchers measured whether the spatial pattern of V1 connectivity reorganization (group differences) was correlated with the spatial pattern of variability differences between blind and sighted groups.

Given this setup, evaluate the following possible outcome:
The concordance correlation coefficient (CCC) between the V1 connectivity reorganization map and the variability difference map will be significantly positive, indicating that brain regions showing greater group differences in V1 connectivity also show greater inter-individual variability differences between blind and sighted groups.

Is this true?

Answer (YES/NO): YES